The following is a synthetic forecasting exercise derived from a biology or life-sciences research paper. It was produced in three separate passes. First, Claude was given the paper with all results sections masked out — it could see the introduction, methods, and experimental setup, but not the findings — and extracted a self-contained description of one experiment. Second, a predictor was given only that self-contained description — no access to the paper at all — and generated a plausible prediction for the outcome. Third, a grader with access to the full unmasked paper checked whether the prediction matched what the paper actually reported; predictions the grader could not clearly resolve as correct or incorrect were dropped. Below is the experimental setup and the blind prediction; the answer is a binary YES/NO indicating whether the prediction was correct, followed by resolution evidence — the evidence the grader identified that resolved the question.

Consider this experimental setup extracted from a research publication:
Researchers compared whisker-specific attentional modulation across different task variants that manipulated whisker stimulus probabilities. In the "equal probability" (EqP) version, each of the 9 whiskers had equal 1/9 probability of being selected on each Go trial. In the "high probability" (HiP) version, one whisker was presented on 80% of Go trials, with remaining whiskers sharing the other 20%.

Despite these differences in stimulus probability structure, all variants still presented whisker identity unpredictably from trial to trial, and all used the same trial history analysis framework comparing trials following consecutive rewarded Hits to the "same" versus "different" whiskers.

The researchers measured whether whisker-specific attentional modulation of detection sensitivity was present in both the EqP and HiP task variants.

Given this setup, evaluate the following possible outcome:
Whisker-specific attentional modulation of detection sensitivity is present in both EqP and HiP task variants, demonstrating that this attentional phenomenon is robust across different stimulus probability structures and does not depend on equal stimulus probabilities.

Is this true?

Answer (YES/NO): YES